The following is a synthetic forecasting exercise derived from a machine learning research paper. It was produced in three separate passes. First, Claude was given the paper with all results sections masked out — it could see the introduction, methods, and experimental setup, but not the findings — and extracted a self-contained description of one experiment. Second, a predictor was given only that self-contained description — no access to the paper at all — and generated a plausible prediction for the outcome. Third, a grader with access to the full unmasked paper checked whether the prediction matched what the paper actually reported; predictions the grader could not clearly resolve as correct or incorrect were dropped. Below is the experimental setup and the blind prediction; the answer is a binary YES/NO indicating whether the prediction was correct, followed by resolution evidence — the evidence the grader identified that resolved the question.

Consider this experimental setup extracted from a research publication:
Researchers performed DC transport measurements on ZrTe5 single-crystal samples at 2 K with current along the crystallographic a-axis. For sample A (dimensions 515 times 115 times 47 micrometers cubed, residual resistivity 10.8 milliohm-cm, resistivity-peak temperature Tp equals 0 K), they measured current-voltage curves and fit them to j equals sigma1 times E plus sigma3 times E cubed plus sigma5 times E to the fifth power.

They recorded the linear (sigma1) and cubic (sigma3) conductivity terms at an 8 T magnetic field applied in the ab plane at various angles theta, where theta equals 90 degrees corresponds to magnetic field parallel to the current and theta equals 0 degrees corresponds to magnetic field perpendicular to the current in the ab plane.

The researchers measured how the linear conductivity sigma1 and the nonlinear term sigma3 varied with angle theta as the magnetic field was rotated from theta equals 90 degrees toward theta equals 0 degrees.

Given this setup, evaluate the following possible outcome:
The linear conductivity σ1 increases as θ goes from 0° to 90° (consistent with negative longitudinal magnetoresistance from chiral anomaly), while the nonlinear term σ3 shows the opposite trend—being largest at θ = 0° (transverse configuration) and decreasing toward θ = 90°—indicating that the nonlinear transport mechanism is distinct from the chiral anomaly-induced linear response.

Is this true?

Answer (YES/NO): NO